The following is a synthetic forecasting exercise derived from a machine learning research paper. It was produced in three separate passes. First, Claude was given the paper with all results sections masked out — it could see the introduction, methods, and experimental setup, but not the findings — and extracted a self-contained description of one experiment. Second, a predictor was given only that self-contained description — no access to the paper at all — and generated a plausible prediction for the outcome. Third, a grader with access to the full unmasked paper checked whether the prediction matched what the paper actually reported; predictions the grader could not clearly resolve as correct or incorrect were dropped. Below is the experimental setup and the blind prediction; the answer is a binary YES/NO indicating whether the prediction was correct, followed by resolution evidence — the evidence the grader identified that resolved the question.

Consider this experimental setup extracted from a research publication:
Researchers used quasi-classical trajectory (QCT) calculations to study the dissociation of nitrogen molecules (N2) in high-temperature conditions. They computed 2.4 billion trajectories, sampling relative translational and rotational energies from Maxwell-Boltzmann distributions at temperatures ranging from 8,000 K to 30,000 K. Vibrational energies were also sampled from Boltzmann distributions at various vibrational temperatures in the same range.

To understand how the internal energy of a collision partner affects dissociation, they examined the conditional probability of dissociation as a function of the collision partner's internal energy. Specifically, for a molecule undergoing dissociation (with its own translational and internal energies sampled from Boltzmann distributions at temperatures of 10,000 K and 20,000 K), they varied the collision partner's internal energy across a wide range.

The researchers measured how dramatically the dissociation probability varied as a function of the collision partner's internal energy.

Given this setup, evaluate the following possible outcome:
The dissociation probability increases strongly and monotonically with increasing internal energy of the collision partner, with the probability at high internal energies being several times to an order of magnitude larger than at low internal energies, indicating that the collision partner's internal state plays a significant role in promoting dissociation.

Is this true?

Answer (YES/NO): NO